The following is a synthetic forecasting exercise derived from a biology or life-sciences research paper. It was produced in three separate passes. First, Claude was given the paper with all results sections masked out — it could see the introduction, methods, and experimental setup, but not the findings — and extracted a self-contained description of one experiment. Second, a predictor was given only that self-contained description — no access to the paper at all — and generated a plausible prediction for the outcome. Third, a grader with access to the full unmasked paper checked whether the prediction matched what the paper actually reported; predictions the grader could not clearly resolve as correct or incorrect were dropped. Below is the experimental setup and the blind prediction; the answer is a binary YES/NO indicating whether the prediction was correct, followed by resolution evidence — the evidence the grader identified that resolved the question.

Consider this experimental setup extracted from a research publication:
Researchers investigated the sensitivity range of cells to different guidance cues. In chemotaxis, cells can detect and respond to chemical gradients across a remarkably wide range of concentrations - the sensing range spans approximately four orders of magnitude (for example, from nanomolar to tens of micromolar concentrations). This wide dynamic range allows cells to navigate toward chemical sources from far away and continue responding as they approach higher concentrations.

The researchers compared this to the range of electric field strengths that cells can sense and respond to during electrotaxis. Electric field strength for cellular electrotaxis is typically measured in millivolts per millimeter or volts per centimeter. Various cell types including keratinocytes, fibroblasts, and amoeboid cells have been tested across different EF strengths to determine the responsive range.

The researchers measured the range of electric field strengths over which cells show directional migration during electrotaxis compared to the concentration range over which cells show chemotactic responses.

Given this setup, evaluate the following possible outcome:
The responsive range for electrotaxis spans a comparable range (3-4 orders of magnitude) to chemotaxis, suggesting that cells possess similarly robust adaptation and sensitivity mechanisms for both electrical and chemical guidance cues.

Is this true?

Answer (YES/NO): NO